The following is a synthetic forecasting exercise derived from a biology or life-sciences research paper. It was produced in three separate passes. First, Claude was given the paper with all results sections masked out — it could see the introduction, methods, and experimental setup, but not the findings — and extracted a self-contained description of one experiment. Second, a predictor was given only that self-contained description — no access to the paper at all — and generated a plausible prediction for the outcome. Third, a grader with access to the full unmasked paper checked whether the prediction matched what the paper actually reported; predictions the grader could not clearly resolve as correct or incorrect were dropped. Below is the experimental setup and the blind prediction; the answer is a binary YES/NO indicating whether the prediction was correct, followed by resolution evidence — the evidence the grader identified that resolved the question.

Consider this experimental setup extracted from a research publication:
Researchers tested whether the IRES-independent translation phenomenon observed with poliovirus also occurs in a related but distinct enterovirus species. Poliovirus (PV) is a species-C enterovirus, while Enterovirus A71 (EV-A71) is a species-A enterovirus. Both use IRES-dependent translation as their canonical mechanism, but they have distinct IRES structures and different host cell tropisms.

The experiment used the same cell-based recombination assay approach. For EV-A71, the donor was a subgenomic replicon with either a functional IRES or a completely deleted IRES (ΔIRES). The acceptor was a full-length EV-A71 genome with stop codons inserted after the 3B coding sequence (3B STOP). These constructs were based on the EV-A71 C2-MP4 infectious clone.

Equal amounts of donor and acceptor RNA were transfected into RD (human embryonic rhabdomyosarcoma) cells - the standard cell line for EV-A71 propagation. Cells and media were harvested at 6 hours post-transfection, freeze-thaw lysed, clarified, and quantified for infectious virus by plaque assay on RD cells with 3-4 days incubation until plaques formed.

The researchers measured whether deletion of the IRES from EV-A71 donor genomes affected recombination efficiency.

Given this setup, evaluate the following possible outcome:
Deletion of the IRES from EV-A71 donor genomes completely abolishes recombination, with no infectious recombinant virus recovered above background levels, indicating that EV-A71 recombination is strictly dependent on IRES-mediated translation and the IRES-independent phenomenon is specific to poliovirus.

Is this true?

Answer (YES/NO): NO